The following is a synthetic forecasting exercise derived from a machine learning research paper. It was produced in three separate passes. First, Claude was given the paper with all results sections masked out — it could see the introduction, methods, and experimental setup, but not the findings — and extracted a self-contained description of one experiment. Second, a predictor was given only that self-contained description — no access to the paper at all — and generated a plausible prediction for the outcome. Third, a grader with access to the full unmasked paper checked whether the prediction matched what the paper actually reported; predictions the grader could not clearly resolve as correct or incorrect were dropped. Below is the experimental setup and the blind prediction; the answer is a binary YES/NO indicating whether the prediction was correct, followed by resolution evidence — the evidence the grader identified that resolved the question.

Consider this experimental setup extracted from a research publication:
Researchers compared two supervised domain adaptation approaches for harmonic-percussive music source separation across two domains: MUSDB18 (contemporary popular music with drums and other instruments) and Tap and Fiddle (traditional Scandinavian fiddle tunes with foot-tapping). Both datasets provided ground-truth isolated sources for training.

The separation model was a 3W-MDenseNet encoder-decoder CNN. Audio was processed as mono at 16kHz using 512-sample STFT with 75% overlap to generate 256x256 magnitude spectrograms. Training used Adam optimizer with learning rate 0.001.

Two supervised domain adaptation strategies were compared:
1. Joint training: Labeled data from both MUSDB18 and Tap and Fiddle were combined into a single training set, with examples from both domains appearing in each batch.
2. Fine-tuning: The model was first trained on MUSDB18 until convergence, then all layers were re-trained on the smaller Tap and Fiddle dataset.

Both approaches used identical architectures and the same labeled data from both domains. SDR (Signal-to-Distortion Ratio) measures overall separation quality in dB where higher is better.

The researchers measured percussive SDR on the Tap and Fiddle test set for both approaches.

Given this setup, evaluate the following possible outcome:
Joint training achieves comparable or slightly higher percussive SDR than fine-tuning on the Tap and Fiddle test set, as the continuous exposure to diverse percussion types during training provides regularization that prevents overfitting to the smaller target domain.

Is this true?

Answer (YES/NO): NO